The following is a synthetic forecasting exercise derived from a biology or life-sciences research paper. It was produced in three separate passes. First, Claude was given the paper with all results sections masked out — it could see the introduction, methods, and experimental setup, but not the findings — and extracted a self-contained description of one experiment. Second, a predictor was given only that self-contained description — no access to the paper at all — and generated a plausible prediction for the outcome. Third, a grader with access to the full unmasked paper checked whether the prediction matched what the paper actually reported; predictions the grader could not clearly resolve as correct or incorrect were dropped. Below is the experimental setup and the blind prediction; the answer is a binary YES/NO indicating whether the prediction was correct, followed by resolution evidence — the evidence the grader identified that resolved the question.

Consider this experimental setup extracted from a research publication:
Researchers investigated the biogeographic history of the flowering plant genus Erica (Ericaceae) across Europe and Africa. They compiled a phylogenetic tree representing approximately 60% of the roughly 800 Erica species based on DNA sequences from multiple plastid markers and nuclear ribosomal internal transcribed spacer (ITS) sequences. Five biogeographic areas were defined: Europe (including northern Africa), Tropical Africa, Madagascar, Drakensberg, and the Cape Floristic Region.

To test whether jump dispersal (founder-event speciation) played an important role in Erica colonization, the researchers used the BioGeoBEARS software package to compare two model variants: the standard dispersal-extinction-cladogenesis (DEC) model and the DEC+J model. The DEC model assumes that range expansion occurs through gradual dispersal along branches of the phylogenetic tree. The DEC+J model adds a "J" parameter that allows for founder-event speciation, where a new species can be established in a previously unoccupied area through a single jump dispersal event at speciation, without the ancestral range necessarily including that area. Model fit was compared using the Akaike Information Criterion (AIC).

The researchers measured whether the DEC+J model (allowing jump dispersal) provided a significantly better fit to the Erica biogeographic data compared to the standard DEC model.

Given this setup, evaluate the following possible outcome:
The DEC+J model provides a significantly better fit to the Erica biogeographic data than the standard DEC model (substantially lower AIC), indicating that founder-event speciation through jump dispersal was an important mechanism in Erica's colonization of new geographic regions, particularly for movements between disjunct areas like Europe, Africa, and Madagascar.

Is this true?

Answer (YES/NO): YES